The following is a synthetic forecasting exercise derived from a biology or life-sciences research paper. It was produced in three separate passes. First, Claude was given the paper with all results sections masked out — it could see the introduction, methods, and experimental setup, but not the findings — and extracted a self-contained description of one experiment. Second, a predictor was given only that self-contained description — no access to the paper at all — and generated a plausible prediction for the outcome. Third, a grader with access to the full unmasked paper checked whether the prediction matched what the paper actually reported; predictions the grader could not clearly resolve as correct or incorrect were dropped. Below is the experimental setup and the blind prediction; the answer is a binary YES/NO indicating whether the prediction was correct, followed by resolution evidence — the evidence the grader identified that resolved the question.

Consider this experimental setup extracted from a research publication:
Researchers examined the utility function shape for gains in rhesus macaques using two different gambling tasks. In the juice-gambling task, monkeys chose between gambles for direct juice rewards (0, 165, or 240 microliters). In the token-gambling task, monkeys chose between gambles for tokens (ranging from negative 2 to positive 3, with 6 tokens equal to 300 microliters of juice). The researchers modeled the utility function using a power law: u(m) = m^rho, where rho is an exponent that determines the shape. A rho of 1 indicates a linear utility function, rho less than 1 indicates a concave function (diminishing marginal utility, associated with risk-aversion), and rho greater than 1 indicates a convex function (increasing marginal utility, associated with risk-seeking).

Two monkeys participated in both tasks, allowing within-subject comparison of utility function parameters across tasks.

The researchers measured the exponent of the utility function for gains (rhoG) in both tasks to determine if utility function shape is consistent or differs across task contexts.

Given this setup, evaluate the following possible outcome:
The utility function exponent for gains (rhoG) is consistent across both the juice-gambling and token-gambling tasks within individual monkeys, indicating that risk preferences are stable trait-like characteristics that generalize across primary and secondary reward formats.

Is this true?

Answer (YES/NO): NO